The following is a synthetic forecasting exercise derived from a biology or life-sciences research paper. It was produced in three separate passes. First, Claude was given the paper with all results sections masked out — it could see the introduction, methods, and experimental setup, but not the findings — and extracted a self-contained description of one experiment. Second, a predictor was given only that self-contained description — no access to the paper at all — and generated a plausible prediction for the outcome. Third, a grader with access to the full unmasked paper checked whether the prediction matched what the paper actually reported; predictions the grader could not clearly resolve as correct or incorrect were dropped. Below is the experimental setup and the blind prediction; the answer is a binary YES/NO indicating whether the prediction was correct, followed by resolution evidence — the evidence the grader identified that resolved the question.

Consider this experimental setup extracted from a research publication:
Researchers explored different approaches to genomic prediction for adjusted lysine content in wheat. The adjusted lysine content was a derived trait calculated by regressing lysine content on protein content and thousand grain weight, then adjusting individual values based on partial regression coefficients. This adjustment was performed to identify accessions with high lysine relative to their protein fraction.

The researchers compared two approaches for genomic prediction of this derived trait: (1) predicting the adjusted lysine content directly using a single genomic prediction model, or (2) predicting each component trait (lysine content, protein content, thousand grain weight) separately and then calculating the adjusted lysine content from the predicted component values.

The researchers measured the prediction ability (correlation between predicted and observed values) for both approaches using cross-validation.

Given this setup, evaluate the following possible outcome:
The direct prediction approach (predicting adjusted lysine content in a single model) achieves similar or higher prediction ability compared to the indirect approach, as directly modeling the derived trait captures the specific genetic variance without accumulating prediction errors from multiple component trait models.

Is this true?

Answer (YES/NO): YES